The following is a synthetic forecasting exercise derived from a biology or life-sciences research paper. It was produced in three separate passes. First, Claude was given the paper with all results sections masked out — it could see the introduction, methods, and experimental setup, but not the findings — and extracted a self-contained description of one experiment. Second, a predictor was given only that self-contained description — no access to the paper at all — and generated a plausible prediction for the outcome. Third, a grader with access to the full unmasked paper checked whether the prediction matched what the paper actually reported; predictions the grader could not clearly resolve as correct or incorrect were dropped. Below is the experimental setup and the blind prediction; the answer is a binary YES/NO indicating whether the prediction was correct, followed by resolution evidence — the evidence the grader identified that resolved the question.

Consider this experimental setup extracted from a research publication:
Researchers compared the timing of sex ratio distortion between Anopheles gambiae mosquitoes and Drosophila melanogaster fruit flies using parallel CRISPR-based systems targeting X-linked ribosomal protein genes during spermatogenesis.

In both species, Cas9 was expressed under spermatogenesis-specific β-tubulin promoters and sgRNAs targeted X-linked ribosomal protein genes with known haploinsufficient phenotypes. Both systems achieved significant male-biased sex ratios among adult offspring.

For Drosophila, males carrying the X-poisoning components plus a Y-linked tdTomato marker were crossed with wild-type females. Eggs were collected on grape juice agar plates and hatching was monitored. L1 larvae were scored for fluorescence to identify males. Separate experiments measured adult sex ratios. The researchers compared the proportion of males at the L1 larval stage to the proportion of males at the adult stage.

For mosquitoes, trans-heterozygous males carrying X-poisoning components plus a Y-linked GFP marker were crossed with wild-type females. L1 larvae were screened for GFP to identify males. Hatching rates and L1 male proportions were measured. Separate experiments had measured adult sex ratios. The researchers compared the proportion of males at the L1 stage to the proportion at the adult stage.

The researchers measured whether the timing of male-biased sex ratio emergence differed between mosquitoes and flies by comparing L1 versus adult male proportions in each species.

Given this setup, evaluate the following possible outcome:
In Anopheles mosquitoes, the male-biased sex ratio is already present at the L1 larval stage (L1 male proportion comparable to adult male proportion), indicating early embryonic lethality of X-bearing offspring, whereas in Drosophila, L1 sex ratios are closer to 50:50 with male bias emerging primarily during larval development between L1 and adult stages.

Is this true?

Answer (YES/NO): NO